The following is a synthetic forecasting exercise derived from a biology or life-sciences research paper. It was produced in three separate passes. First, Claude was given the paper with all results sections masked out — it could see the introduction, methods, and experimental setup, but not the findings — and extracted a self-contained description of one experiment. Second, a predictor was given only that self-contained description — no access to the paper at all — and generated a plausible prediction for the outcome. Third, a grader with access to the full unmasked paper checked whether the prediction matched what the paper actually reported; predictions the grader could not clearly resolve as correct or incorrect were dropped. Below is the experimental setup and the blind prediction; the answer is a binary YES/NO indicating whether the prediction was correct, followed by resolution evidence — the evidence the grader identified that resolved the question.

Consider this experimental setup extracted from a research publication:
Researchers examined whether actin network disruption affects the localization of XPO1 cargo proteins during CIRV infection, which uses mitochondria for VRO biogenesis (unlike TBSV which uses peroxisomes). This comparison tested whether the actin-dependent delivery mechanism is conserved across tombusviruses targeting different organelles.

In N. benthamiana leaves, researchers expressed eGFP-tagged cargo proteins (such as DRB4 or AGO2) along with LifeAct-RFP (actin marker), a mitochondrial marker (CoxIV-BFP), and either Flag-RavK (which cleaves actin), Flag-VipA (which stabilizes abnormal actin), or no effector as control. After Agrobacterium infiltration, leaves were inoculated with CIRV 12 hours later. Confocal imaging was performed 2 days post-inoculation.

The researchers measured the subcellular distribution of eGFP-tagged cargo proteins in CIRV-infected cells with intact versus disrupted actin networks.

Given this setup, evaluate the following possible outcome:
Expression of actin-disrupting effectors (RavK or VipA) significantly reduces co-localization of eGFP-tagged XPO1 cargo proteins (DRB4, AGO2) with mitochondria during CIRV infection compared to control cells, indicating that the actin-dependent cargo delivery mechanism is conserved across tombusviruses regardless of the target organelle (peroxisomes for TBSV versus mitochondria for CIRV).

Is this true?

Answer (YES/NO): NO